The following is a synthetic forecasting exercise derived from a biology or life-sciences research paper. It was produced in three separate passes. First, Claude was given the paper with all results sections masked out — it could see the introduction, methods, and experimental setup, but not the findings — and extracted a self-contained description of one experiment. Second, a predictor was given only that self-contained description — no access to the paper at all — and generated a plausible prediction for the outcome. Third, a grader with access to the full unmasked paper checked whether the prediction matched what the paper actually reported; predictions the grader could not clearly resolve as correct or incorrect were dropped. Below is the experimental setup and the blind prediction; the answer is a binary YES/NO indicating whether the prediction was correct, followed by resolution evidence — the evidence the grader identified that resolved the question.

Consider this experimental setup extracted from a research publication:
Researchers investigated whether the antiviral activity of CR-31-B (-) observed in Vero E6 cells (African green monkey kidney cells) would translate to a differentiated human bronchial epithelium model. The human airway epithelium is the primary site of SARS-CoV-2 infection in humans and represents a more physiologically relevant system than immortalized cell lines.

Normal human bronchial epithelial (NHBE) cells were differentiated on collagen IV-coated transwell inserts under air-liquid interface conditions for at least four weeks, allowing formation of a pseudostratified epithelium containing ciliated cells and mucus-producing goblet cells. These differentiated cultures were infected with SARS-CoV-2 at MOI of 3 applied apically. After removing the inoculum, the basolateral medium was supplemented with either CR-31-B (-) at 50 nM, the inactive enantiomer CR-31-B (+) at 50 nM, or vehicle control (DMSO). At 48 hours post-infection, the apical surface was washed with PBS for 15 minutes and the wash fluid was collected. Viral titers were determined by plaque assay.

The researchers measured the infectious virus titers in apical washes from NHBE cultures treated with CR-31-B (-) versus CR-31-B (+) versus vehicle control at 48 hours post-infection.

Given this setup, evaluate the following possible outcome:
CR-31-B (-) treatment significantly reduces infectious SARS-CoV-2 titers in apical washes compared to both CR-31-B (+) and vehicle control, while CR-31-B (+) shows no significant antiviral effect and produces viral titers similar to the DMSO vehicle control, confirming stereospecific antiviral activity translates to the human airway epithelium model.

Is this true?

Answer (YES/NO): YES